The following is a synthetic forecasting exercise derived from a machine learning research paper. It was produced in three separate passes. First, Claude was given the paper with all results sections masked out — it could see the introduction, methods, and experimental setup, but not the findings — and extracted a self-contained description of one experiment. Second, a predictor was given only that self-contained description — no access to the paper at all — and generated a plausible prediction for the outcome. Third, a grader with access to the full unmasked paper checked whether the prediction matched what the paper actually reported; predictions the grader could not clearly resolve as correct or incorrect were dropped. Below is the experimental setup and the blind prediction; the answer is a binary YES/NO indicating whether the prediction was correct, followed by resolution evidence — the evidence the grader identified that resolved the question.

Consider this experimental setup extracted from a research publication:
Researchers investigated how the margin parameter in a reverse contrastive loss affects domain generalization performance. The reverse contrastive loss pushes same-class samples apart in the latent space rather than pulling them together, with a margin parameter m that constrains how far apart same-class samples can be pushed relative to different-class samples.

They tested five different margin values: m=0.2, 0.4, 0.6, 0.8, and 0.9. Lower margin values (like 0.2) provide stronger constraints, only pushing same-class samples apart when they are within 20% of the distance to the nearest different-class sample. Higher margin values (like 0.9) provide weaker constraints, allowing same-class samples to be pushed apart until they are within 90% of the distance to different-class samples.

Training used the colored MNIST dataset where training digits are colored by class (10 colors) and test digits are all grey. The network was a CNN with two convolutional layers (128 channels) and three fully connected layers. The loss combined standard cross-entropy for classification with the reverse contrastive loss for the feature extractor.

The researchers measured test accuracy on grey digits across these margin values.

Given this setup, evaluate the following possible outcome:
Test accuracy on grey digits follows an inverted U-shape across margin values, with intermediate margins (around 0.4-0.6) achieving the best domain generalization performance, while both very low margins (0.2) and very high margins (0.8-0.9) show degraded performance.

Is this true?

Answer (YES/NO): NO